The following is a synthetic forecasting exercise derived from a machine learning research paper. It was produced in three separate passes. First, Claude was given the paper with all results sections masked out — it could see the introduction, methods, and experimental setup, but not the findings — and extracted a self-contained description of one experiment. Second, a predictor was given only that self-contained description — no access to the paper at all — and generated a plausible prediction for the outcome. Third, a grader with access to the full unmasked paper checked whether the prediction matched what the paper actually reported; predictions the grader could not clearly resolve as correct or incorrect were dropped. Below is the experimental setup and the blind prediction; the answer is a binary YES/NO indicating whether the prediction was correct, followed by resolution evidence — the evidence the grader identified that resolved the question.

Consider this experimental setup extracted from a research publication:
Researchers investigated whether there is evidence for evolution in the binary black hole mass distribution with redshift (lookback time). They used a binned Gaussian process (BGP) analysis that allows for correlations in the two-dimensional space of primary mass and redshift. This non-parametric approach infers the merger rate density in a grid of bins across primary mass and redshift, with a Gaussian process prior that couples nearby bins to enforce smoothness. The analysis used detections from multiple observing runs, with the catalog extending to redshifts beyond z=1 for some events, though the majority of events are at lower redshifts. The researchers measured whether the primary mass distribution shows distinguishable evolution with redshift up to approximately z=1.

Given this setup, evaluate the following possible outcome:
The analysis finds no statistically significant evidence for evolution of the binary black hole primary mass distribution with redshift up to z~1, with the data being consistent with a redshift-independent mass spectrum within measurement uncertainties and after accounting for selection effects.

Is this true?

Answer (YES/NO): YES